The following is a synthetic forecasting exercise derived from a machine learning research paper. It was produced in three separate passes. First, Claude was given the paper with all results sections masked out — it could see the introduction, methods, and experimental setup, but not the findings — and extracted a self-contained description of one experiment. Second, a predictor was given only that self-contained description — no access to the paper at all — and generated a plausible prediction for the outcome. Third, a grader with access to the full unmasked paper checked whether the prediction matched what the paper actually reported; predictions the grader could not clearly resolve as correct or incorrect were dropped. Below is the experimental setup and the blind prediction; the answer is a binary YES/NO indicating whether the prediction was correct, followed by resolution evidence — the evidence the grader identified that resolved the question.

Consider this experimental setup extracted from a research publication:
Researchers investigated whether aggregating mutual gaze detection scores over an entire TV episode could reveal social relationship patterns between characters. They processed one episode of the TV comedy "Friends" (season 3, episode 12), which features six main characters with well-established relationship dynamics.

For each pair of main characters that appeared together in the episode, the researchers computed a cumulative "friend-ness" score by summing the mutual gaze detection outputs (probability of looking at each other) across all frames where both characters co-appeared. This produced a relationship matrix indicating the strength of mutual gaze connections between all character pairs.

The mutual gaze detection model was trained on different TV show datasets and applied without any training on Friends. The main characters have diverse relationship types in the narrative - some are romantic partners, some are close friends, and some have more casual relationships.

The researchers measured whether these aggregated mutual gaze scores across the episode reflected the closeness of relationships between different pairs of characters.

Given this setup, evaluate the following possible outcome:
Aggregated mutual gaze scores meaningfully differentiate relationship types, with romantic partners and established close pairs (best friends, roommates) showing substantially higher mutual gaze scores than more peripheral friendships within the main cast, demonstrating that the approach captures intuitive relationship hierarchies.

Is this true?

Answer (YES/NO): YES